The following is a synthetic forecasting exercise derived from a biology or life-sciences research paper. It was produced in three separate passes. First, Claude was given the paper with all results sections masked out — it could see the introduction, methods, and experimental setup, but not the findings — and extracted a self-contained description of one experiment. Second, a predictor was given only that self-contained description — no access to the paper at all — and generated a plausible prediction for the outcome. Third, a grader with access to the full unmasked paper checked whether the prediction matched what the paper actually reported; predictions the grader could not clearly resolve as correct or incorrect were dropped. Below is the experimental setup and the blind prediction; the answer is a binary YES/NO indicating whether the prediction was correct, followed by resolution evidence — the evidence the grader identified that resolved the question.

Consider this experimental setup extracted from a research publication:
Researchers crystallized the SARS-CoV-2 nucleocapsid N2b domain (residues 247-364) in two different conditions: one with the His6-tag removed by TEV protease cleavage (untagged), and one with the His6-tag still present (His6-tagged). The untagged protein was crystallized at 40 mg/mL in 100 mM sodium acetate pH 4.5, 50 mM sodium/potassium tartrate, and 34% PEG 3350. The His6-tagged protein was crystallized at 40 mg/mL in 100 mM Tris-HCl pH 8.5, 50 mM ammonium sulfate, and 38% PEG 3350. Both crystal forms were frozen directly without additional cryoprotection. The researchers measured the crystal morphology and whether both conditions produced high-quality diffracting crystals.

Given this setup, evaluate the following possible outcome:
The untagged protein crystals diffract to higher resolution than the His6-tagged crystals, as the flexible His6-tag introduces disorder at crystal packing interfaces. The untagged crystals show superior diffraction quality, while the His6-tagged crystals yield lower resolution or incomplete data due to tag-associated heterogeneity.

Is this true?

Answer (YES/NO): NO